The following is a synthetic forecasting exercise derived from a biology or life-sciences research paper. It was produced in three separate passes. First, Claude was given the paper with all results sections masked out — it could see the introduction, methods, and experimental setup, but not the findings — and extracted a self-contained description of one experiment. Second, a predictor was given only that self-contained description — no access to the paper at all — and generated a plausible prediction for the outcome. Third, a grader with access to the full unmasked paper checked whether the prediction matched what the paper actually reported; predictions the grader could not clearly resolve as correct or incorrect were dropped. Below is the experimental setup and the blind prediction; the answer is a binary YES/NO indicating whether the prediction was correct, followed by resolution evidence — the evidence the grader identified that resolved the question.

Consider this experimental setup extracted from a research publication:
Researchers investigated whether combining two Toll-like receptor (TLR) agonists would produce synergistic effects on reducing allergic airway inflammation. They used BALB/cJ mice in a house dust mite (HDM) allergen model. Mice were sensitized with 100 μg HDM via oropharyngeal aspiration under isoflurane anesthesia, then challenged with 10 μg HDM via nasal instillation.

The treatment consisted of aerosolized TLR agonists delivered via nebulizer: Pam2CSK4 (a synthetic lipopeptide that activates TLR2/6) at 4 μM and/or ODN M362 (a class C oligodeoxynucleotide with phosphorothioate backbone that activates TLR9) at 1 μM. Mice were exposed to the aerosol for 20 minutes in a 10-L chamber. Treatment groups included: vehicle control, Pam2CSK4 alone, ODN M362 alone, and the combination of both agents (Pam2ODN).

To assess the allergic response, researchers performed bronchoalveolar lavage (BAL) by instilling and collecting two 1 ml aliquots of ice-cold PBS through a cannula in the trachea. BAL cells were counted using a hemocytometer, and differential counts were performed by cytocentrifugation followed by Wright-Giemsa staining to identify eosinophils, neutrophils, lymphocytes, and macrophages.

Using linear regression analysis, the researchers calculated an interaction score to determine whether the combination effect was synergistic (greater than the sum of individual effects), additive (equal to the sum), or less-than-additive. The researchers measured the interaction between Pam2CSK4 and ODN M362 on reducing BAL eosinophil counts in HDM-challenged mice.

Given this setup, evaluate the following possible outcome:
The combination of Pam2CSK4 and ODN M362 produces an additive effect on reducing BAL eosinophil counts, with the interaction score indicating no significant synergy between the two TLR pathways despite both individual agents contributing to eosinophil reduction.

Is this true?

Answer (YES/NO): NO